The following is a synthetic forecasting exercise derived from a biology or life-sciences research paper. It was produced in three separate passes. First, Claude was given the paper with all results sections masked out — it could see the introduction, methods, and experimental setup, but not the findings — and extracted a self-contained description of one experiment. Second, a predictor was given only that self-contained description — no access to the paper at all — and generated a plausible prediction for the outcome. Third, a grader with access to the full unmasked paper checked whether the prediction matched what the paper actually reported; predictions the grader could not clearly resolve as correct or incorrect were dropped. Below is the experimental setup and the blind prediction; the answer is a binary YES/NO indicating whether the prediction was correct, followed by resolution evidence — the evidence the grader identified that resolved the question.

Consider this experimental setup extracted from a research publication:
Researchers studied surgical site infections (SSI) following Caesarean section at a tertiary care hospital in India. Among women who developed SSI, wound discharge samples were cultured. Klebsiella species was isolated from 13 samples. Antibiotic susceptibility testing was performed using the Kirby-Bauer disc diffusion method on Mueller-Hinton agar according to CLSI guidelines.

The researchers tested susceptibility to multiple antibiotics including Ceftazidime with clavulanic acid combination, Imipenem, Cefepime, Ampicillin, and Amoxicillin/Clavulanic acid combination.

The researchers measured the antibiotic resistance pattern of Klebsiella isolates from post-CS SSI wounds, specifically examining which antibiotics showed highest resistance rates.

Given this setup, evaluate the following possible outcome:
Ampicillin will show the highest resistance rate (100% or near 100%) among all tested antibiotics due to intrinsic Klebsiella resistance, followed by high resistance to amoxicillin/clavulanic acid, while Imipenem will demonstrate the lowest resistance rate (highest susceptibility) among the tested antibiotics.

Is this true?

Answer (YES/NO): NO